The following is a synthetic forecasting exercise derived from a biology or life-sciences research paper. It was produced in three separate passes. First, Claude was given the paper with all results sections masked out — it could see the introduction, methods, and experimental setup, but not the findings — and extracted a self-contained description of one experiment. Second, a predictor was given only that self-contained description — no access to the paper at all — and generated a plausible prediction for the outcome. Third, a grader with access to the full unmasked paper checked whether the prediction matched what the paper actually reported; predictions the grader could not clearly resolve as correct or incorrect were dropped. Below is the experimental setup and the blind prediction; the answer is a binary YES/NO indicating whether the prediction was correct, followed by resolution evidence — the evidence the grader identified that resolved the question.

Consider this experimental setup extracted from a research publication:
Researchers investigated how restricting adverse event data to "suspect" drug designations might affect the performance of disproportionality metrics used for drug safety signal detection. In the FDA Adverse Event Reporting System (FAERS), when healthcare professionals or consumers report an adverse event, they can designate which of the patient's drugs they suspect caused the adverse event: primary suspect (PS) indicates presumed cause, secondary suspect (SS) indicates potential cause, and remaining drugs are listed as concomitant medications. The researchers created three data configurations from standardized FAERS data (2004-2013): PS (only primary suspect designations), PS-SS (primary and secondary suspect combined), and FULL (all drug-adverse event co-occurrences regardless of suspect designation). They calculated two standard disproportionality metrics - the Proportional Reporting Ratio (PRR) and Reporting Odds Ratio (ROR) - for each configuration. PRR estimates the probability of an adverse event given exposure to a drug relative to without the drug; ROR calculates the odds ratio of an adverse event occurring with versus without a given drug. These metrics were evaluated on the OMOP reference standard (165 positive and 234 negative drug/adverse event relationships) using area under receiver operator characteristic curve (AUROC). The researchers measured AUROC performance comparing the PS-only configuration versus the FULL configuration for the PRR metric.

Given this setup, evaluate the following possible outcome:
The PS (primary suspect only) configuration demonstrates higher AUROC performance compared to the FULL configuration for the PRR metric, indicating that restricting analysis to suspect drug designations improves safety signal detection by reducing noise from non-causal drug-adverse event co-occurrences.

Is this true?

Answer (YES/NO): YES